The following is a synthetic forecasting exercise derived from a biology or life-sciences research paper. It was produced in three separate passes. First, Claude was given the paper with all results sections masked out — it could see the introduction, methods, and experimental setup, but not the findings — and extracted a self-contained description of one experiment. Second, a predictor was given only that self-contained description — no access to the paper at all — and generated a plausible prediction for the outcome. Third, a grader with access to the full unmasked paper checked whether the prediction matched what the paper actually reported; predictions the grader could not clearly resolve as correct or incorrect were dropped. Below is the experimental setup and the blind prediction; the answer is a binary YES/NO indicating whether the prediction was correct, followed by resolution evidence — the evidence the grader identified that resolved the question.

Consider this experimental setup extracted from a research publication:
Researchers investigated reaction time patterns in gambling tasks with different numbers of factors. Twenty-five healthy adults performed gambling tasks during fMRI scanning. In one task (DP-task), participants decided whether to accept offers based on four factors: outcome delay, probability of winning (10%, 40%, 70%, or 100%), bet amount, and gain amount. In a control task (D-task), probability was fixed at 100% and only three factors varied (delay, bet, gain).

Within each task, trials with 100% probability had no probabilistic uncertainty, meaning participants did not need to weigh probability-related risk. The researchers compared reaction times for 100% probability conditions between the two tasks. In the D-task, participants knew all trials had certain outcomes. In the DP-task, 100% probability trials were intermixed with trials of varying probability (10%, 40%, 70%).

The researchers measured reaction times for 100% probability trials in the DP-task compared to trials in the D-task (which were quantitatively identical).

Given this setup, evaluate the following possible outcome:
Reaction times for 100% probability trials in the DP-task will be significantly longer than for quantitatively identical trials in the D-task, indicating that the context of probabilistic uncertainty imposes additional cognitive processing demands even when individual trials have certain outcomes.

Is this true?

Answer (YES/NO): YES